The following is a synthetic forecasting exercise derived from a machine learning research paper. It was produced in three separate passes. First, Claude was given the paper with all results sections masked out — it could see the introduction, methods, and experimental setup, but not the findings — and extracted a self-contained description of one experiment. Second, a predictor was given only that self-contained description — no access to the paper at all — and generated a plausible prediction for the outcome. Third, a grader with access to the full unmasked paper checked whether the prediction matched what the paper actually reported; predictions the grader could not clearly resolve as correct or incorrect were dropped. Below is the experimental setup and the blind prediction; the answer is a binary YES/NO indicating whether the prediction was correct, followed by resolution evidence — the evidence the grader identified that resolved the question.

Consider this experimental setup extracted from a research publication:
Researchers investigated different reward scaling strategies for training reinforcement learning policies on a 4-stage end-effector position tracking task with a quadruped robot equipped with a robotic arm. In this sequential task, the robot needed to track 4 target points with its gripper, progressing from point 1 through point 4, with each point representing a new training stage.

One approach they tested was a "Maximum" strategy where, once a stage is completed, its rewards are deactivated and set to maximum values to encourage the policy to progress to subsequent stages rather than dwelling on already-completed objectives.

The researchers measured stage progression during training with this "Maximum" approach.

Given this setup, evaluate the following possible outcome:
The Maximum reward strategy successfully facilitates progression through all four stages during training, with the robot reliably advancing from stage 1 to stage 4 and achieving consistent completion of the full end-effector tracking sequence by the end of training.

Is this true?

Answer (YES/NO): NO